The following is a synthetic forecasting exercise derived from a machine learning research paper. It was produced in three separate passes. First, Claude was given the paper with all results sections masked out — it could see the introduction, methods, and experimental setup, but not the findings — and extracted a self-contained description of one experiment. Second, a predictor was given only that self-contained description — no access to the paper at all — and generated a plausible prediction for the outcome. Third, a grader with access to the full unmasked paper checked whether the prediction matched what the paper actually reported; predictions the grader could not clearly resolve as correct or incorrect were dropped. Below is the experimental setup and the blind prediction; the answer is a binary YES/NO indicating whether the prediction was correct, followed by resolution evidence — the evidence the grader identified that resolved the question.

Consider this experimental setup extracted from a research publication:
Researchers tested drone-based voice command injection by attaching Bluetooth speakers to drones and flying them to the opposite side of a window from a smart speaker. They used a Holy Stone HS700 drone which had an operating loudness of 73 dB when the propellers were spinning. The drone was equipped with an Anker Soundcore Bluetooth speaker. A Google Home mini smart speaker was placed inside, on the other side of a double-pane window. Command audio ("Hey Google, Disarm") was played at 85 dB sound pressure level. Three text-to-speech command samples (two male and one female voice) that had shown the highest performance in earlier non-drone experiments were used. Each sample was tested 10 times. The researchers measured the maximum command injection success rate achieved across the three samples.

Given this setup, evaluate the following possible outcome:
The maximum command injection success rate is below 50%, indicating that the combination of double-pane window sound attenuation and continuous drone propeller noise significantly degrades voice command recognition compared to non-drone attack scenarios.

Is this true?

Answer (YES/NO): NO